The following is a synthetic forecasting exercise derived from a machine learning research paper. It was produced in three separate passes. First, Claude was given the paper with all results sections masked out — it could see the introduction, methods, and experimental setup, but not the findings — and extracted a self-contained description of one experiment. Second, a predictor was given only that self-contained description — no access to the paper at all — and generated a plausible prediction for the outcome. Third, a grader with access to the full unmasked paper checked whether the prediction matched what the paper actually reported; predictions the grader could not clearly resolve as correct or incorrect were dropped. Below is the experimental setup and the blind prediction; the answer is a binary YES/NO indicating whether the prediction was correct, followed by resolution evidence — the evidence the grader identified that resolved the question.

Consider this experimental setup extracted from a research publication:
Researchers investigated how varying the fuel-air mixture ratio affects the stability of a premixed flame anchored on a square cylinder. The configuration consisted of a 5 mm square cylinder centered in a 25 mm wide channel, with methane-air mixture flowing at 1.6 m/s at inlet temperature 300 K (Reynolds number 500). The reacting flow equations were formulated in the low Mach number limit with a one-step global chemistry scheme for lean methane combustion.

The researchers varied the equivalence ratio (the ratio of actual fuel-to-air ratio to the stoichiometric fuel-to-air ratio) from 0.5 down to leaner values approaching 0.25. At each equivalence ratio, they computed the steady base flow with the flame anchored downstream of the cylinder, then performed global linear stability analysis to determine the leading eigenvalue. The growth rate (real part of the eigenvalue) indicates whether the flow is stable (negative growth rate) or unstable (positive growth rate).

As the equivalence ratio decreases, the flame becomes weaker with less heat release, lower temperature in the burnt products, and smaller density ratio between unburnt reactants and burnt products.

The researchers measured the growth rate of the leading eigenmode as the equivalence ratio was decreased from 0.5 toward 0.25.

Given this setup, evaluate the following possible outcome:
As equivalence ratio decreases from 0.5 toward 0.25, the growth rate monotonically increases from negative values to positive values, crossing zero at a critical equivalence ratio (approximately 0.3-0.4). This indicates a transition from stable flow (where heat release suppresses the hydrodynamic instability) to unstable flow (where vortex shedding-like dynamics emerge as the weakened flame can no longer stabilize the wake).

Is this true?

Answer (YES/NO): YES